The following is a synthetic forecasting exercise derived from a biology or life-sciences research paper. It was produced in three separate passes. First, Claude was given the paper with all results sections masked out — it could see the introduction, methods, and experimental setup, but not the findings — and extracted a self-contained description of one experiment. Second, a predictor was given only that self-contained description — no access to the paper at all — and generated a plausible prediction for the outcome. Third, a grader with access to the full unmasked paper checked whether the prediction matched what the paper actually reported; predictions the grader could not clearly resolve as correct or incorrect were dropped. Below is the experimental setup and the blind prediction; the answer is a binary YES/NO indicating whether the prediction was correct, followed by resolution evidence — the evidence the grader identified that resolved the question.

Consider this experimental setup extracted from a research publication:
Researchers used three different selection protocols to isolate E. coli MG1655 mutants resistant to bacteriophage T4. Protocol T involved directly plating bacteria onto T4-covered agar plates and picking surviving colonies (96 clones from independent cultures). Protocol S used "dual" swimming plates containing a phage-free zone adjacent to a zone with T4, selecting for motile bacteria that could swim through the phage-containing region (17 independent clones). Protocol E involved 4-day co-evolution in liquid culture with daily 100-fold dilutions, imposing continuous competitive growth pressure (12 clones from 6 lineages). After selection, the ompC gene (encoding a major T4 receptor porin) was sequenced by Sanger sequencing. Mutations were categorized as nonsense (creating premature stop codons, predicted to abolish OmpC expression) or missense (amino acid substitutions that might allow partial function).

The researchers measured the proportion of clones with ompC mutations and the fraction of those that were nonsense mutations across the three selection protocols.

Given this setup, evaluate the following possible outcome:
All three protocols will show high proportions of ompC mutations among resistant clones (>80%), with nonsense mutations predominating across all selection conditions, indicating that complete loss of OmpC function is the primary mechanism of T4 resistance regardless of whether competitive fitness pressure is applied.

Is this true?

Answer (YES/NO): NO